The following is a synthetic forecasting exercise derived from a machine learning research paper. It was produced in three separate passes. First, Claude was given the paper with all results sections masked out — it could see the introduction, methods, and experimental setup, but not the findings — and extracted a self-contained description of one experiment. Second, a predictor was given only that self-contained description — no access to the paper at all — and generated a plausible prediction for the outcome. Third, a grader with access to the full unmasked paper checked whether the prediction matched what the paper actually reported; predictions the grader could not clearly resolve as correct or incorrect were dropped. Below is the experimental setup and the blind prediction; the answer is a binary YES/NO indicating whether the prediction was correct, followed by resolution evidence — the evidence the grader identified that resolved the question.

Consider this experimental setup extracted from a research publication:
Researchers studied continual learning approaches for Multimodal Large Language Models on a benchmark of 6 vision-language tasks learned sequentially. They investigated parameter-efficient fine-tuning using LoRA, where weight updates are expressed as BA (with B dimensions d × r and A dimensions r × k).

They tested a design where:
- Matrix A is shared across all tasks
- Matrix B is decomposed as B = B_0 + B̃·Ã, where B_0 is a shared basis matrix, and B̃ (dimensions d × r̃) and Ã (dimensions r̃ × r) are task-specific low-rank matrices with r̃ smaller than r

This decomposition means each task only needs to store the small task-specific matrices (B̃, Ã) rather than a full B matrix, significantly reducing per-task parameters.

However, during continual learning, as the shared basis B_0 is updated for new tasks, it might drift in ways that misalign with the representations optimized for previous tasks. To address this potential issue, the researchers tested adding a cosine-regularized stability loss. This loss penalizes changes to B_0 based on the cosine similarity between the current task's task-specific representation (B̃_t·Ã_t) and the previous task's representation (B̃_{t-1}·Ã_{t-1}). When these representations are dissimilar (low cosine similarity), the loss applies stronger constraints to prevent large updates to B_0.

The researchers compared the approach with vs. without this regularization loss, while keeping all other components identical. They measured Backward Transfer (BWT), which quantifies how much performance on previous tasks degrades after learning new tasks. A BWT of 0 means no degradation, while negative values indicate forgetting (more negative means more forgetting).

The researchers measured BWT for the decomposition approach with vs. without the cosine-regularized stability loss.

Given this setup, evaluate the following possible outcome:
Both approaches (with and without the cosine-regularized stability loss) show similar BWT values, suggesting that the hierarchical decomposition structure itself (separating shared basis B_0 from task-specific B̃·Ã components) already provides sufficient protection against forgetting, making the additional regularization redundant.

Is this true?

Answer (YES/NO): NO